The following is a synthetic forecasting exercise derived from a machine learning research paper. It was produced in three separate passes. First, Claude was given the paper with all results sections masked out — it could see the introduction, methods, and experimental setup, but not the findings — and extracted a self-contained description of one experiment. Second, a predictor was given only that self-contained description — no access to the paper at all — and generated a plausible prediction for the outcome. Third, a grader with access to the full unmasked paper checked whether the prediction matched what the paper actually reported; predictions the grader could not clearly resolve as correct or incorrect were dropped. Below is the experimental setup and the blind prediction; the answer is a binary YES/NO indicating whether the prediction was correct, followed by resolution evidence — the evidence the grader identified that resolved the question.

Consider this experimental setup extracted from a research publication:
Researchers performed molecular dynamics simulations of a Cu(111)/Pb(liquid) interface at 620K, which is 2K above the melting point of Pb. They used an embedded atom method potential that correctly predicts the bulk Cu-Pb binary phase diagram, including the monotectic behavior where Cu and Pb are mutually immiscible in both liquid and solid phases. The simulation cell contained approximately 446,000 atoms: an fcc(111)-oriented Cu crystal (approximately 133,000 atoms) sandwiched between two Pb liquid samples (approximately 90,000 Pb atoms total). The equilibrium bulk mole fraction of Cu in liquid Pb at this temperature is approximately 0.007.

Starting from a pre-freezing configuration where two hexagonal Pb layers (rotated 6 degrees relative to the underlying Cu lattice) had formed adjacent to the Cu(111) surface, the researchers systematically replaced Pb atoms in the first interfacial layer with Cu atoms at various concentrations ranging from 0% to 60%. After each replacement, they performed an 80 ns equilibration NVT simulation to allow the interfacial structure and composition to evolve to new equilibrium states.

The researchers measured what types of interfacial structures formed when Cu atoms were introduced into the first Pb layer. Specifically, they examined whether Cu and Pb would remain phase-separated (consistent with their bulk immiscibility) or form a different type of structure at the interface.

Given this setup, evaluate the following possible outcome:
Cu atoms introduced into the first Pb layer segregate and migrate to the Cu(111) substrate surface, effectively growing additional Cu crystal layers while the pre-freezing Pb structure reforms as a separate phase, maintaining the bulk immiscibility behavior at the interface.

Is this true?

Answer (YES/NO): NO